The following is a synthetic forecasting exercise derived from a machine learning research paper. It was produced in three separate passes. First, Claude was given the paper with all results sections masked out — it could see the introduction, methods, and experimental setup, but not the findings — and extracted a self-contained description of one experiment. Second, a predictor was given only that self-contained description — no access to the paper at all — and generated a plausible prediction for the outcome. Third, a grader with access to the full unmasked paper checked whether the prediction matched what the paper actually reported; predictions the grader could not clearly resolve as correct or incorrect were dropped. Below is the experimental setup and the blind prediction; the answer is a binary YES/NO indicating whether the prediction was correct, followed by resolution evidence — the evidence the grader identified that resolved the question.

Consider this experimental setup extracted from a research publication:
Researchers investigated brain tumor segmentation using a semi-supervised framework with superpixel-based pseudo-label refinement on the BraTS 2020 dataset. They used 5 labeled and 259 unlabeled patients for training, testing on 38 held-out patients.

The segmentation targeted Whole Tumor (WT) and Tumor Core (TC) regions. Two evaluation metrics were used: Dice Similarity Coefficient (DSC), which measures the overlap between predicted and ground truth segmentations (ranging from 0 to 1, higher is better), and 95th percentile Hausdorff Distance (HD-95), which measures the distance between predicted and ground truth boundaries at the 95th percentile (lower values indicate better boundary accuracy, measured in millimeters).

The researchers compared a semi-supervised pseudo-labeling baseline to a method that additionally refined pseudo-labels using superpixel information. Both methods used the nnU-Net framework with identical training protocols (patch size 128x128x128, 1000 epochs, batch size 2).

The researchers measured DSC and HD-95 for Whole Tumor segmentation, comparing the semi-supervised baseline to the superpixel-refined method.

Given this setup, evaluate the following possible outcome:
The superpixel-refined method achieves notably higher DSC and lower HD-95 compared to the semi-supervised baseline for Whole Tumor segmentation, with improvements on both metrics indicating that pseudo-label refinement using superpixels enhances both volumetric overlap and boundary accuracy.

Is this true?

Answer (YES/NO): NO